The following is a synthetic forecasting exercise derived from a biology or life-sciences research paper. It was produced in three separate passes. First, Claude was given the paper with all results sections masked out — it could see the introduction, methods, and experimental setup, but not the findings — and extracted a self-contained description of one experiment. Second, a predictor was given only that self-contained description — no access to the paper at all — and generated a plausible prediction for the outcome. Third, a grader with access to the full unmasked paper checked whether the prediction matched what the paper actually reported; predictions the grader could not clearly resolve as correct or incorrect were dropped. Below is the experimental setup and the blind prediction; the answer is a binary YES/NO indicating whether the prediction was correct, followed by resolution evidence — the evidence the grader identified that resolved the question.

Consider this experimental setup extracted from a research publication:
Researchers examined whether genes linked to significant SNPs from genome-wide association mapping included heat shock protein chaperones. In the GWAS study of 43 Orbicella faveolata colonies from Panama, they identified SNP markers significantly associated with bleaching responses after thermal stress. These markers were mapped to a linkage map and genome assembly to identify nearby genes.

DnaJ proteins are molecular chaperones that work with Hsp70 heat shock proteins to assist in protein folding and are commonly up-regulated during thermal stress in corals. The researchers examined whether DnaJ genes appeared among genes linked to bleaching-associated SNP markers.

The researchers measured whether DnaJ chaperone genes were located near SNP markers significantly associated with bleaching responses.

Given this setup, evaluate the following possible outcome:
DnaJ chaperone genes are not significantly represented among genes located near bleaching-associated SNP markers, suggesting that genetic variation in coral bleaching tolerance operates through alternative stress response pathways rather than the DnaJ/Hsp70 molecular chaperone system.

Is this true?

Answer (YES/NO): NO